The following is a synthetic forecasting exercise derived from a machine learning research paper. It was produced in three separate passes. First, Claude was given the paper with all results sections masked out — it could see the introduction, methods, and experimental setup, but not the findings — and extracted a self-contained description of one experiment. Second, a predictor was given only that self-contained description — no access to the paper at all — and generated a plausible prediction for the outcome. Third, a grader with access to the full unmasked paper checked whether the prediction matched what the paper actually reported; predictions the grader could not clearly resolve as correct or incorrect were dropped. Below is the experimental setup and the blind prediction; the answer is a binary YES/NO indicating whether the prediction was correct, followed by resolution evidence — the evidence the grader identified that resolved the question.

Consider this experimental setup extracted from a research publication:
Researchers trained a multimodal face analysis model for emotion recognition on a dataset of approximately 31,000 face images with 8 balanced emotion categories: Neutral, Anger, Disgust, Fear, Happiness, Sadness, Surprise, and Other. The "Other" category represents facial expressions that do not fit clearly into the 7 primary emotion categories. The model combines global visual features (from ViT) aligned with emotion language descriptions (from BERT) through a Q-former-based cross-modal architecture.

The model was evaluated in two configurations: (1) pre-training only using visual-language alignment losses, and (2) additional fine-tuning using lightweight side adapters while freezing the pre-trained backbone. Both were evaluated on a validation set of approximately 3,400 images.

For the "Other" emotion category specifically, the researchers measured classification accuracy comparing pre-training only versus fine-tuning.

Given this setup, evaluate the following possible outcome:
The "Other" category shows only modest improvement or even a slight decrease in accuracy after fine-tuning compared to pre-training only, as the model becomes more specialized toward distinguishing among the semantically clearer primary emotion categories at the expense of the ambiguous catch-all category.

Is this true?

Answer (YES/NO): NO